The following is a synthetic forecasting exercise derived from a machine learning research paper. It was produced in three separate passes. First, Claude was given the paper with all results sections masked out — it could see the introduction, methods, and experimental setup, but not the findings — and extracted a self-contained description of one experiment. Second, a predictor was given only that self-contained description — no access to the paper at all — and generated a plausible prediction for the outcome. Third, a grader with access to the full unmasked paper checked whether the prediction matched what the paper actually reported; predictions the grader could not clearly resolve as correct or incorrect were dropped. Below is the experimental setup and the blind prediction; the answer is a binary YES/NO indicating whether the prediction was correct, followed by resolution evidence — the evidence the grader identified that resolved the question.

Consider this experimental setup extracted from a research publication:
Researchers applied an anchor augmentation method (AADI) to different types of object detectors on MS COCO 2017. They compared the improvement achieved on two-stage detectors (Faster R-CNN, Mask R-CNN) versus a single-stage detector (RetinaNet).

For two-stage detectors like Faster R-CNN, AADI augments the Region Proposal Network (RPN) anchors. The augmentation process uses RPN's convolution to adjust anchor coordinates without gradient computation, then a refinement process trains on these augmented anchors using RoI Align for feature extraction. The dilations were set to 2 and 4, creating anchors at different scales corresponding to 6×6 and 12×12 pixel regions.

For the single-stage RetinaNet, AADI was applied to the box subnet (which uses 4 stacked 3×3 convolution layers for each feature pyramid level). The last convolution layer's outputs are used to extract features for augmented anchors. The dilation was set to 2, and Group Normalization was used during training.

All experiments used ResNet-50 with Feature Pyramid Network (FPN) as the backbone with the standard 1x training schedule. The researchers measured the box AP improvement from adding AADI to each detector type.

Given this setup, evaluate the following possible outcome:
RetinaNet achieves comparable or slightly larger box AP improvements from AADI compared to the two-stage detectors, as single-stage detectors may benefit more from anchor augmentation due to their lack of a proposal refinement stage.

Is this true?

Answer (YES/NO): NO